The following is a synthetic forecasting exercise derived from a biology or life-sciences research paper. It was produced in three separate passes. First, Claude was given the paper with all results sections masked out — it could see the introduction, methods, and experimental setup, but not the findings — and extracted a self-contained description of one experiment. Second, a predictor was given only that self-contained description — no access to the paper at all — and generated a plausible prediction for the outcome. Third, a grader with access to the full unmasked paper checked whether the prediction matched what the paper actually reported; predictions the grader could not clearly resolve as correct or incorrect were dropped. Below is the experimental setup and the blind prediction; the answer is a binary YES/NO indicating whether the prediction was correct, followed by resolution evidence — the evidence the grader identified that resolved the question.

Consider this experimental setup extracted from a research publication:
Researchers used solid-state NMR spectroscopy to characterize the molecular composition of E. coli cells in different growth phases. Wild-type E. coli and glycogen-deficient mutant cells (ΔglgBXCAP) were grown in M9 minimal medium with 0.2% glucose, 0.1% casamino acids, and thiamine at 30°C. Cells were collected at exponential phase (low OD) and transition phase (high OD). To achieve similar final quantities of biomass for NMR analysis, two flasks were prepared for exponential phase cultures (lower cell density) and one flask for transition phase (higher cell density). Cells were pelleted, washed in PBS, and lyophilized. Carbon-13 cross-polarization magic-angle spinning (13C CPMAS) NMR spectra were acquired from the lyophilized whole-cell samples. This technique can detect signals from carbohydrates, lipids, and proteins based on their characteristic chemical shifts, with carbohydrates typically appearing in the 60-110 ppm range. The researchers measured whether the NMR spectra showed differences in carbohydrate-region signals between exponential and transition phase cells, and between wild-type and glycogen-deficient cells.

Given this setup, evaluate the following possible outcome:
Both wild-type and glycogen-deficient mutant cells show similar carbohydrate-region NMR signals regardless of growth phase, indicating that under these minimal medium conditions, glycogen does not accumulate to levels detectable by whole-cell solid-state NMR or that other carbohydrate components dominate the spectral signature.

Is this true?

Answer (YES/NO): NO